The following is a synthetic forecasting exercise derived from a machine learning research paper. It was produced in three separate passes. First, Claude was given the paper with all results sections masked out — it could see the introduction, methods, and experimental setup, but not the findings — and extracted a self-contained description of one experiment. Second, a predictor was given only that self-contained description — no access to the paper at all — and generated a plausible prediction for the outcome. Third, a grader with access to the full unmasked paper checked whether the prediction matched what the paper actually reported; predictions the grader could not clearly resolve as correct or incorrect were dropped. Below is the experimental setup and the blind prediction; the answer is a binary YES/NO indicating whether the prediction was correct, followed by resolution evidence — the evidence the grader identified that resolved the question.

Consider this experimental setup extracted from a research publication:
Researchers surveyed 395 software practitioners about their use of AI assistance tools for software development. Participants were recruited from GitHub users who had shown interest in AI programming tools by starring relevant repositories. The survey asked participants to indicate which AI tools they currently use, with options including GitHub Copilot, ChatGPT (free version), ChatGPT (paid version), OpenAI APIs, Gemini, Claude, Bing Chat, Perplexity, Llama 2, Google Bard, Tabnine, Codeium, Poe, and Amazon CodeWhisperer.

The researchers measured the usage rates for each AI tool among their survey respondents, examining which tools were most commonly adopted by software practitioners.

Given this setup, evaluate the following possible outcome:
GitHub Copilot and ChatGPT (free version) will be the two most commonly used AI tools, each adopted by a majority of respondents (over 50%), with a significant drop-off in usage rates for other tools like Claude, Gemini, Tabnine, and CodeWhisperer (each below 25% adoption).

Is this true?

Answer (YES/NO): NO